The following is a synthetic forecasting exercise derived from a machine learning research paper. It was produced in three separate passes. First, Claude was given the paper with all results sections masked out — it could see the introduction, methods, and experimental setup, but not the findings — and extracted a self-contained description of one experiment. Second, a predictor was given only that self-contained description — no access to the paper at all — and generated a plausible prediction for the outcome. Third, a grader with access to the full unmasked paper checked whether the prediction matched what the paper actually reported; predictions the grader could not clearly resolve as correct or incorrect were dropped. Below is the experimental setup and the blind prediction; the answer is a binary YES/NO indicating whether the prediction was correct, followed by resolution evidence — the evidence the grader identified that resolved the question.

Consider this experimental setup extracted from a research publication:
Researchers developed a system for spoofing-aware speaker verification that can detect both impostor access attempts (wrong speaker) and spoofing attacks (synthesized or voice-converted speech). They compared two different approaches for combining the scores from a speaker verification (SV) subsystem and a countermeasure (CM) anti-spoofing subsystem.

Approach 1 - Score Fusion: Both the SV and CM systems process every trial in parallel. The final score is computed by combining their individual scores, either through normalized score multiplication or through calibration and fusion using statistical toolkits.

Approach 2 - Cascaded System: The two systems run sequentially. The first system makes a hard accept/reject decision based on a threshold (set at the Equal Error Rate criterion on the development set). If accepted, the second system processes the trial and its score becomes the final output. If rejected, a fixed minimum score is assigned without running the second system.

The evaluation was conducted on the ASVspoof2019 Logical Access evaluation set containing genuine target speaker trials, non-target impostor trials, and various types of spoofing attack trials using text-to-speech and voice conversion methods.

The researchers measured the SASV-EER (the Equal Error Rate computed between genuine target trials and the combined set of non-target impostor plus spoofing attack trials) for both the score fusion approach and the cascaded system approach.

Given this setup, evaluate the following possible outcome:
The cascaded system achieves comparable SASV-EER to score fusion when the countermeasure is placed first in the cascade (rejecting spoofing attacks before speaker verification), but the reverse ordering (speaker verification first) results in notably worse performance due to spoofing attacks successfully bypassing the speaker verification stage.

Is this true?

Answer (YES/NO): NO